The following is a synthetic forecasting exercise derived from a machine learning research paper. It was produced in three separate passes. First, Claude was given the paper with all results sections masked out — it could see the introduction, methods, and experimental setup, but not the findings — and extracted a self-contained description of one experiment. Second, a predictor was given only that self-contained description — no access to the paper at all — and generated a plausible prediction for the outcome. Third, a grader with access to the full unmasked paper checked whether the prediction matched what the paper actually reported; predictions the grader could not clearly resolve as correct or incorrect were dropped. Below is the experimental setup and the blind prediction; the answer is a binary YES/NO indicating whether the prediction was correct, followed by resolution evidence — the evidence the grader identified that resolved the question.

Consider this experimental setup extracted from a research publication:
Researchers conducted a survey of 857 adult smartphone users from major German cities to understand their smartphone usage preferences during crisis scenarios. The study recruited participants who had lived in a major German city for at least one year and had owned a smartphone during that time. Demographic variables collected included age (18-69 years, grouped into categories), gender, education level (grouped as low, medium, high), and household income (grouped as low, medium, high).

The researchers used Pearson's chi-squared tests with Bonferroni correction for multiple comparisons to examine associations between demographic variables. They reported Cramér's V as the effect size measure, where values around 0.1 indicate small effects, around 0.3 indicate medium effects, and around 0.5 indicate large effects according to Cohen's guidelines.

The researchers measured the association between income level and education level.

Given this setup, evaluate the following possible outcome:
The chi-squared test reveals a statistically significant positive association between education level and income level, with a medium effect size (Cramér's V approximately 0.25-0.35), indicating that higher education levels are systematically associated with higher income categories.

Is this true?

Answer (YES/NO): YES